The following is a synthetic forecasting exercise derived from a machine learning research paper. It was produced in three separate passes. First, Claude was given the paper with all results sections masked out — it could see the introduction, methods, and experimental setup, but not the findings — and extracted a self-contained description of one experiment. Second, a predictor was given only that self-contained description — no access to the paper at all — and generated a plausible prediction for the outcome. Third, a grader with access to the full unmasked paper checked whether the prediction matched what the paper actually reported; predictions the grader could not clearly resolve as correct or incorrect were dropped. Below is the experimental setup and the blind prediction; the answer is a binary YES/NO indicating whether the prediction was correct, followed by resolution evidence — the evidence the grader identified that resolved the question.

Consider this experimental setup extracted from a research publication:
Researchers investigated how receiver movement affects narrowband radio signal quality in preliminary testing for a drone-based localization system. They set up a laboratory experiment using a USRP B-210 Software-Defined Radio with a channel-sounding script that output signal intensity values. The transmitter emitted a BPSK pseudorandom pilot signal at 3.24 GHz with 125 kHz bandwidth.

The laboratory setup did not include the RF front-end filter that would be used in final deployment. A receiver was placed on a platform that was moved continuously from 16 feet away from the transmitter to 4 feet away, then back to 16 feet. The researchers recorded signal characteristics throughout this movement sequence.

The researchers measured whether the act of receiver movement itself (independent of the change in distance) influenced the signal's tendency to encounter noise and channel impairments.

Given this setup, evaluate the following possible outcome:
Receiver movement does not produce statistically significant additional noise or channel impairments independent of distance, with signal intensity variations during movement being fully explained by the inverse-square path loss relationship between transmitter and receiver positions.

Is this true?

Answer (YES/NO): NO